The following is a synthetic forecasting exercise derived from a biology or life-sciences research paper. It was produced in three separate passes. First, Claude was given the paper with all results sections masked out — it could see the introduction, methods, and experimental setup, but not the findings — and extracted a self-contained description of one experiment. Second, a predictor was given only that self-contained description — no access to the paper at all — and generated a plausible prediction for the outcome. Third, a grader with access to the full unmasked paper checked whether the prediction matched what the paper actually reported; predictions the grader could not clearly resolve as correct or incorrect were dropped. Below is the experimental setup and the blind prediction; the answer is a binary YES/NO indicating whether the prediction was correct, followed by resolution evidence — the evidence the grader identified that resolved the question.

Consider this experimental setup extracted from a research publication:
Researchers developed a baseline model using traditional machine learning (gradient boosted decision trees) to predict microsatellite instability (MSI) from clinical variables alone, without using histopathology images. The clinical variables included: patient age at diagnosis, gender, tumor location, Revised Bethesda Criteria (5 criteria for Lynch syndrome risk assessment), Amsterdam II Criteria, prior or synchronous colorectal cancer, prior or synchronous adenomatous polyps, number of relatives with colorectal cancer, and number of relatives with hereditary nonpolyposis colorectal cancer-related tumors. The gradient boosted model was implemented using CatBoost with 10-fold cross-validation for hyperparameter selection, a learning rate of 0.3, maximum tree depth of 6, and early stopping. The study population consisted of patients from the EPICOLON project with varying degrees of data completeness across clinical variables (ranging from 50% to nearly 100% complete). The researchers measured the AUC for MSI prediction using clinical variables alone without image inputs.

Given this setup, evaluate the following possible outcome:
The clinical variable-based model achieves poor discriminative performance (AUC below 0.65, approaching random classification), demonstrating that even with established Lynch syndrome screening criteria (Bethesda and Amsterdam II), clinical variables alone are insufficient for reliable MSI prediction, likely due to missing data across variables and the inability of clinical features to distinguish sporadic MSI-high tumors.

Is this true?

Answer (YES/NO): NO